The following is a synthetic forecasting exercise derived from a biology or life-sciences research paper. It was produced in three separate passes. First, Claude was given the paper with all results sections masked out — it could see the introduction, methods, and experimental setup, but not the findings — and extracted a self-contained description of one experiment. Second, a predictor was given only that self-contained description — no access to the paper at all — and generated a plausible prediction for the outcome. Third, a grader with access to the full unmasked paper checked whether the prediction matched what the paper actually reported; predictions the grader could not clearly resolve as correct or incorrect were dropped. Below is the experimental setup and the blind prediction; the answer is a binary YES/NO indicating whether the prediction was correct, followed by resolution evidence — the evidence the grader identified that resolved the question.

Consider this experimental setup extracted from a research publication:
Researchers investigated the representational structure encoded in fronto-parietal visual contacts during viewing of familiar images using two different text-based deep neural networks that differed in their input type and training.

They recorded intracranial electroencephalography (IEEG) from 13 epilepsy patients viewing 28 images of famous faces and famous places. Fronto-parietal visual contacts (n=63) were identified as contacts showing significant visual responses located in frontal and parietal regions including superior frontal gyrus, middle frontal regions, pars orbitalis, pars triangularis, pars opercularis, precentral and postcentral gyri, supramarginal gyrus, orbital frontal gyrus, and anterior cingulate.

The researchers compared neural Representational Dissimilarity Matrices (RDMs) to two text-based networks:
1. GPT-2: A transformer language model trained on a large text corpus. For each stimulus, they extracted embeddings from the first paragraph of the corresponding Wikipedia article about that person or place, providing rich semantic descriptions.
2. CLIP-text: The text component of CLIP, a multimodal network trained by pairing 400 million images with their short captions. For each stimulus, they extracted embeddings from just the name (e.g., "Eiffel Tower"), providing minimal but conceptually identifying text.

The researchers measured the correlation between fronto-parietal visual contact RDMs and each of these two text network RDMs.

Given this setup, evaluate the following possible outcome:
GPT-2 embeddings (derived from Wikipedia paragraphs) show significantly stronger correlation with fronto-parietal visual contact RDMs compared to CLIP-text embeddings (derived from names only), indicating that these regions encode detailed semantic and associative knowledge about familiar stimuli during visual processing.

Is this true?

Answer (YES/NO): NO